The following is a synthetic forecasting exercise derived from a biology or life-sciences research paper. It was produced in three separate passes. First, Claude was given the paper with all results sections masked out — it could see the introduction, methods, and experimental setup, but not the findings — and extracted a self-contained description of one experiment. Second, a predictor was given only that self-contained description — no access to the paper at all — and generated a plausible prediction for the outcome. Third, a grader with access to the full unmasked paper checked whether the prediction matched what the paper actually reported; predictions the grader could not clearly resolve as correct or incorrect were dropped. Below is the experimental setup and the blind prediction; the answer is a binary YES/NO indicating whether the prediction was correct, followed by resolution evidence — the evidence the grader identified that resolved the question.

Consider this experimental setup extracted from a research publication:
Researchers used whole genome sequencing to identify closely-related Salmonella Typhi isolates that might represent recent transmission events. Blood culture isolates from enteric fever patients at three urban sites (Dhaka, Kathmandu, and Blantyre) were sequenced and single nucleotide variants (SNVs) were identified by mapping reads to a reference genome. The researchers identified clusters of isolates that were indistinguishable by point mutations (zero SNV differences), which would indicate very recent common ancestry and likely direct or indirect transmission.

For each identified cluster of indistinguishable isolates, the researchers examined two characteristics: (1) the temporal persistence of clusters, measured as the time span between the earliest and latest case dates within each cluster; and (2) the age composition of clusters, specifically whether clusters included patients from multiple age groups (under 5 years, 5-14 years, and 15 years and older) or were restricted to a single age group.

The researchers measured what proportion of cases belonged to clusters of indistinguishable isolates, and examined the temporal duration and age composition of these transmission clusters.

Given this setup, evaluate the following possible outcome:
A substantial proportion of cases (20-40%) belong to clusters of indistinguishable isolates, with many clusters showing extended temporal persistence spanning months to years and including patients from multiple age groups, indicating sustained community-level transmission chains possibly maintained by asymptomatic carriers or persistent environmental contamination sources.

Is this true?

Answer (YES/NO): NO